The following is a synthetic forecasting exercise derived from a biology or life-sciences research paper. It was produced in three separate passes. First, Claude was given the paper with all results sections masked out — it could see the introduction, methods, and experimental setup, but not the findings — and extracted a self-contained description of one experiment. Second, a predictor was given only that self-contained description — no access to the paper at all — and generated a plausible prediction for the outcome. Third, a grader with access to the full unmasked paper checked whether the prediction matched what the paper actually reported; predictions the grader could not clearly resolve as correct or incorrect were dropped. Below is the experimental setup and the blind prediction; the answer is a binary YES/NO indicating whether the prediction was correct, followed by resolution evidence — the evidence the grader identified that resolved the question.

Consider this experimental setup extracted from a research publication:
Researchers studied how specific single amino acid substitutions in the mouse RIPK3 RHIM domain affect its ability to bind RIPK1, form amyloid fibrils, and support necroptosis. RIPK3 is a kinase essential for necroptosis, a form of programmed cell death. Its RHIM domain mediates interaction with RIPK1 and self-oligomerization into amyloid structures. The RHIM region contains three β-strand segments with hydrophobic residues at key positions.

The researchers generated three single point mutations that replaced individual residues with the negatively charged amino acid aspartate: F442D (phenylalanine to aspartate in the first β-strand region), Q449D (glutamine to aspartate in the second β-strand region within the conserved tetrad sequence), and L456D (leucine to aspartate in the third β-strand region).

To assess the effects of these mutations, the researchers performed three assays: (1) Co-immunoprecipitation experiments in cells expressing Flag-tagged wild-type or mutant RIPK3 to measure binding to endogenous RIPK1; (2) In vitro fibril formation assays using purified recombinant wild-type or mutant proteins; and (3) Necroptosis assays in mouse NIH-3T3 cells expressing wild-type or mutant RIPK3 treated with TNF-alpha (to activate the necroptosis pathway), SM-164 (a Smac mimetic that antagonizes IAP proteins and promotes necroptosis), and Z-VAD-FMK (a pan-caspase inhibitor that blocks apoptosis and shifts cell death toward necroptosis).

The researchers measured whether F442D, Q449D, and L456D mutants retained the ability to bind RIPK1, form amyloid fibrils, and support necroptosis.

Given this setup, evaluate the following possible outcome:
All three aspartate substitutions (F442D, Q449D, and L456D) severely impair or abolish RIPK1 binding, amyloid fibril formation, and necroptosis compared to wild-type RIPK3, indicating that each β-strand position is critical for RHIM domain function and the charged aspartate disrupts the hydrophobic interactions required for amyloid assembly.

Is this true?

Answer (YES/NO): NO